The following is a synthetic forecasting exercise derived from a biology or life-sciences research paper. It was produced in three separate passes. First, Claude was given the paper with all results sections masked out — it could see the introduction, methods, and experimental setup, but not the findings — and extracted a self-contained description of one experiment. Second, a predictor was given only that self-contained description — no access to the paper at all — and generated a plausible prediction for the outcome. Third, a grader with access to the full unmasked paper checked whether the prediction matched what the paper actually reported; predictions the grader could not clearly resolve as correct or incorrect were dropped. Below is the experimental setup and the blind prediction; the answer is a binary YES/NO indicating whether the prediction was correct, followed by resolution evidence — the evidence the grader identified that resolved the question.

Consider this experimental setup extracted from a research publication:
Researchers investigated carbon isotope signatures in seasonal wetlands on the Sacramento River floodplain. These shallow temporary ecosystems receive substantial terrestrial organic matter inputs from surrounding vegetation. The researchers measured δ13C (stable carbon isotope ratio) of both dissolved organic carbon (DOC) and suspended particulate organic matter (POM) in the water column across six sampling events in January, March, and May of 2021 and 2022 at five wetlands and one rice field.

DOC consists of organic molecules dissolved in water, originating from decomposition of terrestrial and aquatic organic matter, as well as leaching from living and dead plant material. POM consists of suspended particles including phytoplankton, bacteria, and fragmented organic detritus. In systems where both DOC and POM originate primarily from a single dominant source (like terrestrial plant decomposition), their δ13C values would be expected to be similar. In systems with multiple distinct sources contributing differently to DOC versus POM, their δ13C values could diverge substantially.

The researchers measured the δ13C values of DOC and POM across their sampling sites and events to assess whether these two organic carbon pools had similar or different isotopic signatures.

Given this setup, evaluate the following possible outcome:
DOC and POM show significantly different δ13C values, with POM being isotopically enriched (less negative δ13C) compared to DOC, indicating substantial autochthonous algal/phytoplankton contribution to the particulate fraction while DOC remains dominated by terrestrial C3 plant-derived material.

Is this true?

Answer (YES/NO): NO